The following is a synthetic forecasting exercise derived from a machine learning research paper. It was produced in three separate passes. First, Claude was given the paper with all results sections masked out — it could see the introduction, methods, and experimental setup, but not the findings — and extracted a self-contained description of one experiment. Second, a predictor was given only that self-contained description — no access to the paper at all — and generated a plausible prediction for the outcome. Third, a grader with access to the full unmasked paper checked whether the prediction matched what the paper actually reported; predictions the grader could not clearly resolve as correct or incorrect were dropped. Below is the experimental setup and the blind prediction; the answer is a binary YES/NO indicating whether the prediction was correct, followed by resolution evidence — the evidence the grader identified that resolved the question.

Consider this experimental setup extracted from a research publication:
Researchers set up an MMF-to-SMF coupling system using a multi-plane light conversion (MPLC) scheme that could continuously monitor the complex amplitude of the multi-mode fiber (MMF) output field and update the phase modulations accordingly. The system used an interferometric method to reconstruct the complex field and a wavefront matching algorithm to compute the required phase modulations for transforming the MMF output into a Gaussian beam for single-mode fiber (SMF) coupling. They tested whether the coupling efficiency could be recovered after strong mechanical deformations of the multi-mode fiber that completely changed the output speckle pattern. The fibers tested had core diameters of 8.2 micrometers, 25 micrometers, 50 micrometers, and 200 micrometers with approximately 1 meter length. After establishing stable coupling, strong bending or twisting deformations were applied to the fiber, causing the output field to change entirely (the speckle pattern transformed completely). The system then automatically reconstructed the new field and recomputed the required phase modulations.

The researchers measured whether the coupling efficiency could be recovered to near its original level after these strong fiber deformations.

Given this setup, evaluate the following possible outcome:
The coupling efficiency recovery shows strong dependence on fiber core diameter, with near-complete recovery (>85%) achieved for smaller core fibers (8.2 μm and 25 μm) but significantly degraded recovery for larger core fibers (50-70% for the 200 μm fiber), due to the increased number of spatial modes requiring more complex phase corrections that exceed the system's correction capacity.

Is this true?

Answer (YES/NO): NO